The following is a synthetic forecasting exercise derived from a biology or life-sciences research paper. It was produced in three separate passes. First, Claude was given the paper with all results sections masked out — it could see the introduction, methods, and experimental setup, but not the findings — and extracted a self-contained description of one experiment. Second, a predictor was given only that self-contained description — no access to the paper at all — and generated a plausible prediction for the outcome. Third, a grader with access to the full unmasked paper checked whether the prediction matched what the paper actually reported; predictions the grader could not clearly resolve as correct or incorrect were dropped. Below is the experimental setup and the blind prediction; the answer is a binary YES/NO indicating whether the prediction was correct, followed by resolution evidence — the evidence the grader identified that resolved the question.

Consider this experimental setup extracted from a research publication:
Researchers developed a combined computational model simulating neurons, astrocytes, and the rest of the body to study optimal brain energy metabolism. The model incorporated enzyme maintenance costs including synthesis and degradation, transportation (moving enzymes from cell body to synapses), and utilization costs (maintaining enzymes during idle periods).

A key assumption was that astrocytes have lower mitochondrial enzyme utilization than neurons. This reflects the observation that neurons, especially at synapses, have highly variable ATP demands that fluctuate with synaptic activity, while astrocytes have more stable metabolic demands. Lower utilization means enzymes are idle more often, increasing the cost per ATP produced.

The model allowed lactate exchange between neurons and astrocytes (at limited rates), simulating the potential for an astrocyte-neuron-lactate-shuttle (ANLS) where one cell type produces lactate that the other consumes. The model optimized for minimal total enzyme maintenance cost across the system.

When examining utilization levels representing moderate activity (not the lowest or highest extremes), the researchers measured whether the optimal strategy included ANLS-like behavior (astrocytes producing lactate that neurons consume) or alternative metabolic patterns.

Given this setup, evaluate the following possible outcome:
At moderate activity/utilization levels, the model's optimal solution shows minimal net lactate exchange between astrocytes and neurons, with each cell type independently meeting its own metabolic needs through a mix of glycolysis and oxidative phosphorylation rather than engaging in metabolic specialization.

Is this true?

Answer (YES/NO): NO